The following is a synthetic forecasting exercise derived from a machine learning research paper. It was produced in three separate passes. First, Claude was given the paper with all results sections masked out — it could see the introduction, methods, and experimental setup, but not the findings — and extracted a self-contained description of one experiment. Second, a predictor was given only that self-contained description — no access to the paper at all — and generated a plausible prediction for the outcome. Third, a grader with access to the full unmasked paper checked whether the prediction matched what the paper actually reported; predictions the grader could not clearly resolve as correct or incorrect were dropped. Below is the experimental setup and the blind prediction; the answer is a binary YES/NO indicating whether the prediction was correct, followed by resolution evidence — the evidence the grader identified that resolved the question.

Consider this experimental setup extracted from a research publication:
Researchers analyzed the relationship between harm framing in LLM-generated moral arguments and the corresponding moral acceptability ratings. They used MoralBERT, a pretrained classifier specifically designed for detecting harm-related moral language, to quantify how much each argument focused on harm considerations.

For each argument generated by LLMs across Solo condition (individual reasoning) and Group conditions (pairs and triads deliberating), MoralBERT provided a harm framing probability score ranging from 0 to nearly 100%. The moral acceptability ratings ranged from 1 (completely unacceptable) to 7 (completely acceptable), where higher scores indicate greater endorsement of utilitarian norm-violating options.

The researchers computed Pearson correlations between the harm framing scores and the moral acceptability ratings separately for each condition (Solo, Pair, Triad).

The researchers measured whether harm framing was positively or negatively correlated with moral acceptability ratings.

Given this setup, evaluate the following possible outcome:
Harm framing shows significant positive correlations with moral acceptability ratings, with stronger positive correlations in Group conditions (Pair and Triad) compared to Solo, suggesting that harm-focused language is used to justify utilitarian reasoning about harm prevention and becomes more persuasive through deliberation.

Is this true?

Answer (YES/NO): NO